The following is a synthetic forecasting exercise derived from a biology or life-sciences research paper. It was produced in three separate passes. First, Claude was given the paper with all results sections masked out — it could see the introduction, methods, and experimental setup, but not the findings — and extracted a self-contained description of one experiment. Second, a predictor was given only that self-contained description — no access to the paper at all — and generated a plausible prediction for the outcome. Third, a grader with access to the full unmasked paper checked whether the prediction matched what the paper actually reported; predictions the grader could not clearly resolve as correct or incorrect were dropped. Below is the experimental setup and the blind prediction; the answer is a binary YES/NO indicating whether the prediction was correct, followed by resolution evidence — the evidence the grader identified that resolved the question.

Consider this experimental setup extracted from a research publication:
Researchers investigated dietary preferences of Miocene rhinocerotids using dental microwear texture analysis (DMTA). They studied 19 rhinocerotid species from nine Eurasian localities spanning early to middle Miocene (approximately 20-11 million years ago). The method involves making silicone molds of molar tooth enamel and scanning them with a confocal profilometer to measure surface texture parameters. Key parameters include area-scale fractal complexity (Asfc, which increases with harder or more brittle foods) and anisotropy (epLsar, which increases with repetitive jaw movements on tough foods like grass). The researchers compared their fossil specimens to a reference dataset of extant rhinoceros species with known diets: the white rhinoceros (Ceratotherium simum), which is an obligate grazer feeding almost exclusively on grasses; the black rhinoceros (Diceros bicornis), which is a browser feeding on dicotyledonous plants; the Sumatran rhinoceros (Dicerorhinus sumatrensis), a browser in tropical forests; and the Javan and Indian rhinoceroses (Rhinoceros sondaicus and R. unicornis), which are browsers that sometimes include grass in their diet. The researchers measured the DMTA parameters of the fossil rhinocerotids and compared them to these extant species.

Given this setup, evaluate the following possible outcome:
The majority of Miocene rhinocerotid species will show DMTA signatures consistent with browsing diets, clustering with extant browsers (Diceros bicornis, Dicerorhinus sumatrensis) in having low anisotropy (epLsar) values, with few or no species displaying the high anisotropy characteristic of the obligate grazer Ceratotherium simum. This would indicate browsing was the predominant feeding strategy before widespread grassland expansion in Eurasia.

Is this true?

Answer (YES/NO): NO